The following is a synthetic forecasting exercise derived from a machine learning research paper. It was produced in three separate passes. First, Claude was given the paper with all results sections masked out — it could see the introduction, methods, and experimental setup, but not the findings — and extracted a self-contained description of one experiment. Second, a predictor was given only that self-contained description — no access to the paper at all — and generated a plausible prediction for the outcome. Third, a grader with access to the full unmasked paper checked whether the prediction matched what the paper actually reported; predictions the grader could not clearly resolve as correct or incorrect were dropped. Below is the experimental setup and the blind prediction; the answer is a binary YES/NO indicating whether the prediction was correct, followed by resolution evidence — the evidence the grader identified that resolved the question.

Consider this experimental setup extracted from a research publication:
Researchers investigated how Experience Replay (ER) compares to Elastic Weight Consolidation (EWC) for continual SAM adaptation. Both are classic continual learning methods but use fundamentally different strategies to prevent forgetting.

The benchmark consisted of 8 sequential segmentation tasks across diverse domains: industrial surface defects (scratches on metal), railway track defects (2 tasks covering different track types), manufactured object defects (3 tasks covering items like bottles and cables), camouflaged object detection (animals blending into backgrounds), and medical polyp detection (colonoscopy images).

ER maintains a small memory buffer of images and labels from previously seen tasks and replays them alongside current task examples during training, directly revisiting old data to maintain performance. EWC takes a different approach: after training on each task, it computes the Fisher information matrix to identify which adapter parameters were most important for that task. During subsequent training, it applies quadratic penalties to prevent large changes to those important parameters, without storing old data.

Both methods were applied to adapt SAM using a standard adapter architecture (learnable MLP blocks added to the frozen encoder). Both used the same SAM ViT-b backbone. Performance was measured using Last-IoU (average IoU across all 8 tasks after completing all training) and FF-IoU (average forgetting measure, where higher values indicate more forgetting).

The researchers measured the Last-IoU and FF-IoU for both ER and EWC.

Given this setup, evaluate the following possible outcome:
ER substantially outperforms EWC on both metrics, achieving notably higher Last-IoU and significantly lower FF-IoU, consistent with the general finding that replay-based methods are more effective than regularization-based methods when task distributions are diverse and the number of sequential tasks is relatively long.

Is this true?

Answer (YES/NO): NO